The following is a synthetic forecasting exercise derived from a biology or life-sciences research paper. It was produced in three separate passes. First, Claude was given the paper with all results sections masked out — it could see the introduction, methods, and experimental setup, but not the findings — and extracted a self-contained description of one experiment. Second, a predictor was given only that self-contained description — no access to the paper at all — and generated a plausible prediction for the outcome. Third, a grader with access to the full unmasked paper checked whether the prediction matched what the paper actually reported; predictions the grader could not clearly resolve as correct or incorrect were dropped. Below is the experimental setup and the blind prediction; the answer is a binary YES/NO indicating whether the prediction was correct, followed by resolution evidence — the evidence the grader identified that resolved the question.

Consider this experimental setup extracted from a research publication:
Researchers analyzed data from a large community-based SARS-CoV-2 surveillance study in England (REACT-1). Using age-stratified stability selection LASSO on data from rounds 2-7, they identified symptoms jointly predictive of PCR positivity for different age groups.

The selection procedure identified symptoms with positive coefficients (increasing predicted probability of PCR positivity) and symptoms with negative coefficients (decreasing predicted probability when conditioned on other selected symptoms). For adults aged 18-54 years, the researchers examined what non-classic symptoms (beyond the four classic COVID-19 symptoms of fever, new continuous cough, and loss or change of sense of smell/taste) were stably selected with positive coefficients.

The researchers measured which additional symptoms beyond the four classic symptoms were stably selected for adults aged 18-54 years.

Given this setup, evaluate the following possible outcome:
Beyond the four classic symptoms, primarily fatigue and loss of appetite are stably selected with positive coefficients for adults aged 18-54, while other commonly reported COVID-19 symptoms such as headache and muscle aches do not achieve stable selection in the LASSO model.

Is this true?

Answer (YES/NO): NO